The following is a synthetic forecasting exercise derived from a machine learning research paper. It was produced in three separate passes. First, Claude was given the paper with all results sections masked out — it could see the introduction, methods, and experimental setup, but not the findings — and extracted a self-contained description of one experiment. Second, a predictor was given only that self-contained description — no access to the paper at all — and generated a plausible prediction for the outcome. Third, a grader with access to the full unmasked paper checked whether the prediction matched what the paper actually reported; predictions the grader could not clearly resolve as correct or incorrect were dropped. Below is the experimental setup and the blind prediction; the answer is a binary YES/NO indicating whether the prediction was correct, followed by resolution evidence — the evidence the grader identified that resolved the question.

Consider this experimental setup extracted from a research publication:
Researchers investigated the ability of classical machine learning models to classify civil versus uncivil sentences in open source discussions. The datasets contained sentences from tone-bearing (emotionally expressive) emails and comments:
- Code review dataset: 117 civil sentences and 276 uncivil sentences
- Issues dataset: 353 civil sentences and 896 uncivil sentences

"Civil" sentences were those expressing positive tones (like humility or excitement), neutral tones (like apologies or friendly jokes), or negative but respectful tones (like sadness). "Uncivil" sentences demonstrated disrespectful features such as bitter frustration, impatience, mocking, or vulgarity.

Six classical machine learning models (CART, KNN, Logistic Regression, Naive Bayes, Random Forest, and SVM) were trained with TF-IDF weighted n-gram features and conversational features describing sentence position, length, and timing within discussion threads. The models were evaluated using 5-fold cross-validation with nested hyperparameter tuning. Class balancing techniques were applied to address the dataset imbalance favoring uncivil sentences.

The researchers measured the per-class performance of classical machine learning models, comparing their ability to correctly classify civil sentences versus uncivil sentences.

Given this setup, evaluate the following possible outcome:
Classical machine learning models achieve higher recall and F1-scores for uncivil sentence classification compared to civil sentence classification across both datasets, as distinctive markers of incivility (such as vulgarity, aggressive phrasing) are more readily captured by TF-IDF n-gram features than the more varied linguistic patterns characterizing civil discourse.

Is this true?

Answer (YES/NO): YES